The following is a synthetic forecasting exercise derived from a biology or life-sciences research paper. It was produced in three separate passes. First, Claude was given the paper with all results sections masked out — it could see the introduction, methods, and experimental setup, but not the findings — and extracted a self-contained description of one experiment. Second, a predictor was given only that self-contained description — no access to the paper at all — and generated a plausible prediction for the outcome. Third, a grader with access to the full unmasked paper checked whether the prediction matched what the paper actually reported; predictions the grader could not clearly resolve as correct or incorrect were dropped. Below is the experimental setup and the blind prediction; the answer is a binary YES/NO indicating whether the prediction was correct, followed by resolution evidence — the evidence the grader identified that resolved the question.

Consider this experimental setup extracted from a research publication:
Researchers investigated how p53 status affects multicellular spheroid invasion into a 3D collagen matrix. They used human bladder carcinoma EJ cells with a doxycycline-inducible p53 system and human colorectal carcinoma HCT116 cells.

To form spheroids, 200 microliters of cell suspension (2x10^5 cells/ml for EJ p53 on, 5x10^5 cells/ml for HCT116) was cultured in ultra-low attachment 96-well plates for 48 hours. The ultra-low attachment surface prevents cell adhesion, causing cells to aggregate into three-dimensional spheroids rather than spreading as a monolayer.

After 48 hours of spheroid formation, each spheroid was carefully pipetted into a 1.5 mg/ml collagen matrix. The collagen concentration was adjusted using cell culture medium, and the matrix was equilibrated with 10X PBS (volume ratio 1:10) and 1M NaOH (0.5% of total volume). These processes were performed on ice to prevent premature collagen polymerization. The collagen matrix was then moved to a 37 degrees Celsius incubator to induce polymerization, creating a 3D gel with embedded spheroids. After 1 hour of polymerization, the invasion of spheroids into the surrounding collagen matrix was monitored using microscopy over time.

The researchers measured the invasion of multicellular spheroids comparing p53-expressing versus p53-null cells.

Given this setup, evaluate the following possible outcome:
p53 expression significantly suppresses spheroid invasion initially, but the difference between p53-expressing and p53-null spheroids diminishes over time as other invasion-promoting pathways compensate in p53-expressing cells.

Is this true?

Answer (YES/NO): NO